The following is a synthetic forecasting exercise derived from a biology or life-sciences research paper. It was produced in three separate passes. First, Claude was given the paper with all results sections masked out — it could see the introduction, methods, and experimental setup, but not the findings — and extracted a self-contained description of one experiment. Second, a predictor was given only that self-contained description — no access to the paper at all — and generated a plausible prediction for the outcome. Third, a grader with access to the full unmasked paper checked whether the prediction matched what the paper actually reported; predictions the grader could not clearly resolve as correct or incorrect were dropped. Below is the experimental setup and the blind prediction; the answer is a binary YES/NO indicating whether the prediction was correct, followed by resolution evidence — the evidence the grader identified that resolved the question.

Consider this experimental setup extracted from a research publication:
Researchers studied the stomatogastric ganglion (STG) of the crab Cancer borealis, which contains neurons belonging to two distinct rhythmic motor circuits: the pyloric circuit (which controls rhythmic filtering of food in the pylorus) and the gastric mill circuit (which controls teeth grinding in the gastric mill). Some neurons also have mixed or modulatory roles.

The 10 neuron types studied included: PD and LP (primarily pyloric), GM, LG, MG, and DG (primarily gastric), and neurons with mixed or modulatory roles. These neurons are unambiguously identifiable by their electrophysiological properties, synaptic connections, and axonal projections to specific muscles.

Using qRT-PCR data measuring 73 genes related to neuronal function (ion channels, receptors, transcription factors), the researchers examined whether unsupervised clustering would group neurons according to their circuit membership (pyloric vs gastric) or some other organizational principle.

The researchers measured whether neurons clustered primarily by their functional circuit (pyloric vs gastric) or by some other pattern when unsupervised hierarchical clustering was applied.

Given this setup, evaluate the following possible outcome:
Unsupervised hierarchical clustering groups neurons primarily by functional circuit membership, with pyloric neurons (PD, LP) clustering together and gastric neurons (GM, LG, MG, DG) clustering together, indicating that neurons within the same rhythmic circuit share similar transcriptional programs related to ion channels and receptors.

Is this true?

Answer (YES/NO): NO